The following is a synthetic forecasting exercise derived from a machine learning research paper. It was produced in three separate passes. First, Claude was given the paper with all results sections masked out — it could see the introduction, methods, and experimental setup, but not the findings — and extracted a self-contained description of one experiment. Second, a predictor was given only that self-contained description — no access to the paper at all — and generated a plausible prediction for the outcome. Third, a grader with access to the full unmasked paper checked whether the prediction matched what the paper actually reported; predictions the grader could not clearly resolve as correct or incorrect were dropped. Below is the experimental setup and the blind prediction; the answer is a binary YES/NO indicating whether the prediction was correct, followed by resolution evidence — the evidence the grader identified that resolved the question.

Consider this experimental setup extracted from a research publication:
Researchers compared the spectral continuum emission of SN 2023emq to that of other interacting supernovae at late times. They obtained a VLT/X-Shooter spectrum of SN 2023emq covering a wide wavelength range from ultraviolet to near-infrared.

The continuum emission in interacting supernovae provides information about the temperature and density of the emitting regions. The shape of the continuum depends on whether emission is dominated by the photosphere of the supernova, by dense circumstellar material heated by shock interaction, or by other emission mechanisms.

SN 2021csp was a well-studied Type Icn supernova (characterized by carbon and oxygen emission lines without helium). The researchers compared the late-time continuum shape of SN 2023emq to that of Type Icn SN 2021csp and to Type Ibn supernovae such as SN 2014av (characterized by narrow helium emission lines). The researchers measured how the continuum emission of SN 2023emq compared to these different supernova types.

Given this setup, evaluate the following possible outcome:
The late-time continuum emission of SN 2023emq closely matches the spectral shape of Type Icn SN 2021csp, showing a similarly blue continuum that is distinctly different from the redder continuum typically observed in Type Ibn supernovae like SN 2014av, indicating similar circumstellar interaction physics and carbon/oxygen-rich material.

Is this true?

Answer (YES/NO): NO